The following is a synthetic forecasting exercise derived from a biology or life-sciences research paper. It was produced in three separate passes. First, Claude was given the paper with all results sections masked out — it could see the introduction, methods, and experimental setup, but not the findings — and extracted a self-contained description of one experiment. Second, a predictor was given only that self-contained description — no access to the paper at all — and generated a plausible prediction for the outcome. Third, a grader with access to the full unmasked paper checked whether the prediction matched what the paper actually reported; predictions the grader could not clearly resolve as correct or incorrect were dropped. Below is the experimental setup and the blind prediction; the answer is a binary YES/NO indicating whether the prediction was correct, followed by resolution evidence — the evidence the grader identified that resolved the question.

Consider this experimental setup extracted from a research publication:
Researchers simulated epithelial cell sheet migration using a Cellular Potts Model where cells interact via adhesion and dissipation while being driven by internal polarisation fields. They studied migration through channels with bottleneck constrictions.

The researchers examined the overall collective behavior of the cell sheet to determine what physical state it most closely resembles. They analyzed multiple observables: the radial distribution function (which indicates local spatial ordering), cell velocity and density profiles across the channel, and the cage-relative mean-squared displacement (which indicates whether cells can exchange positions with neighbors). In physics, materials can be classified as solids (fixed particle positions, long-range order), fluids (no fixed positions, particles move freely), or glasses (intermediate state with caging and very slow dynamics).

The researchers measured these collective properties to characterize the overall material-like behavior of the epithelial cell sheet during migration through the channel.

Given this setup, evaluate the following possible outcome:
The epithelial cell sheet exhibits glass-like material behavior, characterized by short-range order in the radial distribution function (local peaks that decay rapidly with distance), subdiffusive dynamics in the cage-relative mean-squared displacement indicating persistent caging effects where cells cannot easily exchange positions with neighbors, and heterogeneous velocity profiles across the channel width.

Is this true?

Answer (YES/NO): NO